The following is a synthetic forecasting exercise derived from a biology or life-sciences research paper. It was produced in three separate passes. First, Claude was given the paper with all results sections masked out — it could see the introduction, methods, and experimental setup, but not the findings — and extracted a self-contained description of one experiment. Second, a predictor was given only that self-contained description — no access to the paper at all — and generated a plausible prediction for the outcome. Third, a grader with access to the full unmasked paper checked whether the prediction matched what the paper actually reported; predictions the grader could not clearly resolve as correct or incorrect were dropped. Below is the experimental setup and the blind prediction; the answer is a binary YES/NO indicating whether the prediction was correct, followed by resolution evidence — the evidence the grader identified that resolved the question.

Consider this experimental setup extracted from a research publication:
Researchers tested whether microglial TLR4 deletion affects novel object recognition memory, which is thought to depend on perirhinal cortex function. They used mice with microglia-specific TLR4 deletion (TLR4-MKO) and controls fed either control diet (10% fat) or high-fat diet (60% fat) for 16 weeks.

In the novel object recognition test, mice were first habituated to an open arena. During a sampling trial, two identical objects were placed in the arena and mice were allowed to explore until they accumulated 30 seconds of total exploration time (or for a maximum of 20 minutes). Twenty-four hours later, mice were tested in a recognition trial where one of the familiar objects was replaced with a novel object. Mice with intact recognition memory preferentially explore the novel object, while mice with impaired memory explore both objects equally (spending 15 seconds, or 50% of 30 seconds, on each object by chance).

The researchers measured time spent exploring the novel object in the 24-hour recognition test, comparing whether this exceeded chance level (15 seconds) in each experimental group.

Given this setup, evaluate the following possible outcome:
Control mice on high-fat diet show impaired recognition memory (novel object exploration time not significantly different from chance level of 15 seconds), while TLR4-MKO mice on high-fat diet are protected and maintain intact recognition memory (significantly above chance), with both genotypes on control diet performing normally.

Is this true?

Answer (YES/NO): NO